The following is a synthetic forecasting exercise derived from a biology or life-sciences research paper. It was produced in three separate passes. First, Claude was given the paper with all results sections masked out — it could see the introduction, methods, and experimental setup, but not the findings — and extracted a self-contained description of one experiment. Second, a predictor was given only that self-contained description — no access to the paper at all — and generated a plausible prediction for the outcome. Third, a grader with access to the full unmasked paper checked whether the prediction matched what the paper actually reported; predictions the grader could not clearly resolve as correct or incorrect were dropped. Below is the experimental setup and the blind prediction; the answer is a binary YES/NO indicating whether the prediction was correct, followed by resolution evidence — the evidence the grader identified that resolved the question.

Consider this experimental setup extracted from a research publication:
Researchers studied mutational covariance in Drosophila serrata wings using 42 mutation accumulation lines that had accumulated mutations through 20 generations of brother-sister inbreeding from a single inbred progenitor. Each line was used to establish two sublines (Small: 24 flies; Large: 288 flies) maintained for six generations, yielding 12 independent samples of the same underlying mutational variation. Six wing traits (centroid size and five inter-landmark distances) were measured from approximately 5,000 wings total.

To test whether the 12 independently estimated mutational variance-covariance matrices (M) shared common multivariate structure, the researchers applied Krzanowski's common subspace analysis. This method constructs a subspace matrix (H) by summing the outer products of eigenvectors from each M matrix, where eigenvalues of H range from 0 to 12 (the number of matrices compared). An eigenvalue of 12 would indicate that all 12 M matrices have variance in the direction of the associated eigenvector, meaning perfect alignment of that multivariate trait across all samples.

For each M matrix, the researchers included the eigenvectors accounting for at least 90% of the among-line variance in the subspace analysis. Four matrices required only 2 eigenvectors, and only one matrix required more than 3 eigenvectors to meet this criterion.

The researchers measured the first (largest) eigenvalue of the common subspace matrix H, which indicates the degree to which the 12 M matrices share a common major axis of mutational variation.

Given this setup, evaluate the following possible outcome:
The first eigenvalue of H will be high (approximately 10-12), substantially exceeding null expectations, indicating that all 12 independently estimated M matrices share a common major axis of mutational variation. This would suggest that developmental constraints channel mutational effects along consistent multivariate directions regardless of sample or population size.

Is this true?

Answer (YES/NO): NO